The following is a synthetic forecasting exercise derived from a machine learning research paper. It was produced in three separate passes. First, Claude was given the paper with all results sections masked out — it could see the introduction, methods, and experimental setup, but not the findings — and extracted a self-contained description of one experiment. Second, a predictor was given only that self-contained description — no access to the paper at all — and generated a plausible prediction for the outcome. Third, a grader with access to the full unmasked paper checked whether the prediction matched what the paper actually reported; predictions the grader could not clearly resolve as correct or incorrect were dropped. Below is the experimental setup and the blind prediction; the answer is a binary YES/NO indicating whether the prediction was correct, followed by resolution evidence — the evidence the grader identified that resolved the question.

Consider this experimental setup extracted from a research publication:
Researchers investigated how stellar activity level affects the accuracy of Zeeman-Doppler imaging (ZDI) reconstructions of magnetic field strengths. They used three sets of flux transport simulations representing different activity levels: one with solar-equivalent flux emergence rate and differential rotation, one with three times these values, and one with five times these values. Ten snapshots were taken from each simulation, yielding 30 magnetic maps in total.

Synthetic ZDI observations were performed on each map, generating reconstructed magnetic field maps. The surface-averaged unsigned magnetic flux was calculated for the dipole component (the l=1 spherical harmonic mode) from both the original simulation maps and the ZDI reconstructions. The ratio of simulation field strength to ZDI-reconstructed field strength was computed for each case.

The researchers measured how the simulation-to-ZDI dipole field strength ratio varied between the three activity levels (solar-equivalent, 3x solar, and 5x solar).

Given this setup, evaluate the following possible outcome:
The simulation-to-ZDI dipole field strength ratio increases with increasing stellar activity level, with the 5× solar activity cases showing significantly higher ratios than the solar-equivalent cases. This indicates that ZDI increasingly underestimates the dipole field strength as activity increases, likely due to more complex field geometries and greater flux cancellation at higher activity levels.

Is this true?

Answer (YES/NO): NO